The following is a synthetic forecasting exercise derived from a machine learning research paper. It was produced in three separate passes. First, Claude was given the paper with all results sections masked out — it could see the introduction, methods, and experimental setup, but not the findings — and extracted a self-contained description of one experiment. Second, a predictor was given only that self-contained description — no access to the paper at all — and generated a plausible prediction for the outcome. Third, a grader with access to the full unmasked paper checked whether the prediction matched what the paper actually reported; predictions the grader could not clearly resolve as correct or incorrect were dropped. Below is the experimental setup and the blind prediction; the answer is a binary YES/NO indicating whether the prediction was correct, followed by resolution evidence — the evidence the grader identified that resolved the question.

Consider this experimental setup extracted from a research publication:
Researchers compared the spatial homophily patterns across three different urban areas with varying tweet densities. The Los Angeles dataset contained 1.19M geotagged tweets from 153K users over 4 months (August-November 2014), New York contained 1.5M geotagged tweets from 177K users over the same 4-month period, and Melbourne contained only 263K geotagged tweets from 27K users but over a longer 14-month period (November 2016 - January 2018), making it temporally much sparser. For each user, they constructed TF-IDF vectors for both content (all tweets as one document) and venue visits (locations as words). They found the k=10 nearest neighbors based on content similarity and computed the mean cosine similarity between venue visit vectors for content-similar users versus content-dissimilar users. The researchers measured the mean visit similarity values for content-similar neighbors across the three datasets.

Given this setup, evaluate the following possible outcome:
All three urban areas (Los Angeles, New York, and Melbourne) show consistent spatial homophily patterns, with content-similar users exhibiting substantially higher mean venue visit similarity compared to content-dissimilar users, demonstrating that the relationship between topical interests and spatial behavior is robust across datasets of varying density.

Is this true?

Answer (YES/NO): YES